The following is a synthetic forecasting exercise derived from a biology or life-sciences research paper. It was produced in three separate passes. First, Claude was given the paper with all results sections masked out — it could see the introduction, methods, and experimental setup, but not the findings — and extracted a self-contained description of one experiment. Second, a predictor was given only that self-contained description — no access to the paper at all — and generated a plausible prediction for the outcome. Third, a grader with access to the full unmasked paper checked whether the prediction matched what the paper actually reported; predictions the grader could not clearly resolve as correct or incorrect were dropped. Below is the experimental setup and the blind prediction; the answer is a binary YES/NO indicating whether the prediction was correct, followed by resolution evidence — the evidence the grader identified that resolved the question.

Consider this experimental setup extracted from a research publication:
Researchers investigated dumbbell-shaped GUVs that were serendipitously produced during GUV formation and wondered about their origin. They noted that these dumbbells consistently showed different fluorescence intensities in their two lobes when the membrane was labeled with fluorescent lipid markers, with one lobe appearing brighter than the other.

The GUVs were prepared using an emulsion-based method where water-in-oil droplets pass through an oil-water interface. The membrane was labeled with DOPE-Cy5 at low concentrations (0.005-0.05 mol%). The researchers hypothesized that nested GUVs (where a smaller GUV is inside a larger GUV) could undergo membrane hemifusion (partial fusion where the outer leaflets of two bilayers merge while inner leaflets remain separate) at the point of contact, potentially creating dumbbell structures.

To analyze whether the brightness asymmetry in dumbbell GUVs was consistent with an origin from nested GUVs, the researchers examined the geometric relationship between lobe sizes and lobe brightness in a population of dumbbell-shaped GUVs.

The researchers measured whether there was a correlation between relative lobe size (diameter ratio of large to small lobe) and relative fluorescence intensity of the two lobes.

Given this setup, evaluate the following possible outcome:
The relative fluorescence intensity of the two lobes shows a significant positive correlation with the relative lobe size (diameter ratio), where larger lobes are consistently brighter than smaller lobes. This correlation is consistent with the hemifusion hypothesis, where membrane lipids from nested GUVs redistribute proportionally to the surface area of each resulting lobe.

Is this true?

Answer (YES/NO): NO